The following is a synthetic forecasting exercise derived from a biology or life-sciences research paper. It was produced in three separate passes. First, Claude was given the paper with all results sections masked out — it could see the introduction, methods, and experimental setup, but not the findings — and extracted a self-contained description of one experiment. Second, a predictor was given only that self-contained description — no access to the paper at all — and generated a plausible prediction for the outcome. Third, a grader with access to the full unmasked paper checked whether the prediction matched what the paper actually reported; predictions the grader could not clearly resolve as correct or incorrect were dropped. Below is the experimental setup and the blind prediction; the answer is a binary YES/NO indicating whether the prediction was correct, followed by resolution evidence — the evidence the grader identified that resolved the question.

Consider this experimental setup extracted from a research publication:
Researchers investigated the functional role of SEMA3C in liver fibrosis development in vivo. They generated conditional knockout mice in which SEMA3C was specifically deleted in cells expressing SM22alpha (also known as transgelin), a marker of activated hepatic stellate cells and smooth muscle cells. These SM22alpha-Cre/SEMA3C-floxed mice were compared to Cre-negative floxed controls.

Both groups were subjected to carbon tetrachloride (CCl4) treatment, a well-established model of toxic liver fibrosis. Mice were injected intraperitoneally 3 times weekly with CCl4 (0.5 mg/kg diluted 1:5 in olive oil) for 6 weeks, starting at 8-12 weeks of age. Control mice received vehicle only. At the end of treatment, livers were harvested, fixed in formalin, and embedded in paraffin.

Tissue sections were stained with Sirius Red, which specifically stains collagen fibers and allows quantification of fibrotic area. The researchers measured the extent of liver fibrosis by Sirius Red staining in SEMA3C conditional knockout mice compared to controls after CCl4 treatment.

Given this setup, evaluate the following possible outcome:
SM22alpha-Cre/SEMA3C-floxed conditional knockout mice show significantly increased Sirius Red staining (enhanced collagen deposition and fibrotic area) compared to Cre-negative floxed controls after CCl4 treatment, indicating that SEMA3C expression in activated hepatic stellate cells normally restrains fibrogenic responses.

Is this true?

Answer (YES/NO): NO